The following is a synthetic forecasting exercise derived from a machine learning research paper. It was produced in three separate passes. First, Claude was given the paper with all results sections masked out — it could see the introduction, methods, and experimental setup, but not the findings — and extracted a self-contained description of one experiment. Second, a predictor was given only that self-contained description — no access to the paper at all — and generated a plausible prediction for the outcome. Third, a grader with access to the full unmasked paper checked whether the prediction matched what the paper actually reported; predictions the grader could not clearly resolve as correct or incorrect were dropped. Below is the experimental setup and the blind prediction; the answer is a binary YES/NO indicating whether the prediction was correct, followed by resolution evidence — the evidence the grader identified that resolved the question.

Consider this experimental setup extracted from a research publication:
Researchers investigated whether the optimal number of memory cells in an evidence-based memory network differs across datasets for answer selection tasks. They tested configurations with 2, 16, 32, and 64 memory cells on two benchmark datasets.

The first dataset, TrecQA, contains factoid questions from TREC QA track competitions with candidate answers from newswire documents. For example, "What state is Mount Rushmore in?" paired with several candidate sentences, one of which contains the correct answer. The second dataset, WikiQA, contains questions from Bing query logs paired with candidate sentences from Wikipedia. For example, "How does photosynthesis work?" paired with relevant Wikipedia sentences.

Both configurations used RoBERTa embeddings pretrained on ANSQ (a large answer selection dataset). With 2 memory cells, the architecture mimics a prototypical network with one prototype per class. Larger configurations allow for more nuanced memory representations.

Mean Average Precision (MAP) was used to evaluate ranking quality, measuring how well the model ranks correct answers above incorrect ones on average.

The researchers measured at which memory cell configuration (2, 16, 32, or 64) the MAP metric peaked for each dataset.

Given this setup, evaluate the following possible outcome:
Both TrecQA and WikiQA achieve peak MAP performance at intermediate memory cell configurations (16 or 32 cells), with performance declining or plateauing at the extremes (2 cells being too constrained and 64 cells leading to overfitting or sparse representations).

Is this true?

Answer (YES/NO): YES